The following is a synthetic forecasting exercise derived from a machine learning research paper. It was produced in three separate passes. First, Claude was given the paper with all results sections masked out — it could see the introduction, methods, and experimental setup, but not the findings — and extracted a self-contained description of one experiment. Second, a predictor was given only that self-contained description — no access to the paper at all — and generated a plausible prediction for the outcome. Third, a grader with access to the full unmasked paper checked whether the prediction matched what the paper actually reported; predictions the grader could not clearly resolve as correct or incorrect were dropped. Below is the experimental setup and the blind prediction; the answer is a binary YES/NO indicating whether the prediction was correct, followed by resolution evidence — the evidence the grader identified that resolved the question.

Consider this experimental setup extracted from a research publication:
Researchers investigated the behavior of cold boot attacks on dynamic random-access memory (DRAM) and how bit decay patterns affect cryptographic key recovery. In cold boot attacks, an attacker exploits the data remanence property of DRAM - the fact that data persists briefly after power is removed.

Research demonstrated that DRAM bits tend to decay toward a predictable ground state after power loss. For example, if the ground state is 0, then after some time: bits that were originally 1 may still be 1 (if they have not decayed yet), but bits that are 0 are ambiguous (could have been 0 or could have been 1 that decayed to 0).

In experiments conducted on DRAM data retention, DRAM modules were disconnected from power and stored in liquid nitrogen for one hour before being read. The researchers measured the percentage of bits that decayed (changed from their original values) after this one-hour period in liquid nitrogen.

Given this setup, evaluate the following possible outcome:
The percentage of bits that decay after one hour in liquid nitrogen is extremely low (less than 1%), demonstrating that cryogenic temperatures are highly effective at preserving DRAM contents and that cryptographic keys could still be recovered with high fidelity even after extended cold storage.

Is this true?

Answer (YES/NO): YES